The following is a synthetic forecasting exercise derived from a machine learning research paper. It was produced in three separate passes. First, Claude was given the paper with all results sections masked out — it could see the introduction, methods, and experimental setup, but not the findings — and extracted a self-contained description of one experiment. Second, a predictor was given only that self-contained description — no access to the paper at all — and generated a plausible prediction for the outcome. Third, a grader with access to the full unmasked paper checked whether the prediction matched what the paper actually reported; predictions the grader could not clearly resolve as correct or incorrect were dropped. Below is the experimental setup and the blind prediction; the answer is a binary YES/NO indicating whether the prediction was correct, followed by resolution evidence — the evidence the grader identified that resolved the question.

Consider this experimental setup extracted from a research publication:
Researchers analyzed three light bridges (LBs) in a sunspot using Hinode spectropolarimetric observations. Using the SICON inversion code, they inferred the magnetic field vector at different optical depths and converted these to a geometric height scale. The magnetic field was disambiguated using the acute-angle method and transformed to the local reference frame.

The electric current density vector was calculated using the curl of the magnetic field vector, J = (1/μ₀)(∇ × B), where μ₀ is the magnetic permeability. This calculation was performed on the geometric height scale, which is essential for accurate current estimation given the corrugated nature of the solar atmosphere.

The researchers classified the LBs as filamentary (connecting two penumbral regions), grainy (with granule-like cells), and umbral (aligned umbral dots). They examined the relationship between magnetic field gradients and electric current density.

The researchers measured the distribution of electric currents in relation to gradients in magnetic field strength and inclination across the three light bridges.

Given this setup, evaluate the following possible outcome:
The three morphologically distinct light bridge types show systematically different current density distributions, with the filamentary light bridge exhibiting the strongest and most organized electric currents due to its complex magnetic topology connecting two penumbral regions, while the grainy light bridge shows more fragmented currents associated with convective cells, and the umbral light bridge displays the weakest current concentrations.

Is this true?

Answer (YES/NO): NO